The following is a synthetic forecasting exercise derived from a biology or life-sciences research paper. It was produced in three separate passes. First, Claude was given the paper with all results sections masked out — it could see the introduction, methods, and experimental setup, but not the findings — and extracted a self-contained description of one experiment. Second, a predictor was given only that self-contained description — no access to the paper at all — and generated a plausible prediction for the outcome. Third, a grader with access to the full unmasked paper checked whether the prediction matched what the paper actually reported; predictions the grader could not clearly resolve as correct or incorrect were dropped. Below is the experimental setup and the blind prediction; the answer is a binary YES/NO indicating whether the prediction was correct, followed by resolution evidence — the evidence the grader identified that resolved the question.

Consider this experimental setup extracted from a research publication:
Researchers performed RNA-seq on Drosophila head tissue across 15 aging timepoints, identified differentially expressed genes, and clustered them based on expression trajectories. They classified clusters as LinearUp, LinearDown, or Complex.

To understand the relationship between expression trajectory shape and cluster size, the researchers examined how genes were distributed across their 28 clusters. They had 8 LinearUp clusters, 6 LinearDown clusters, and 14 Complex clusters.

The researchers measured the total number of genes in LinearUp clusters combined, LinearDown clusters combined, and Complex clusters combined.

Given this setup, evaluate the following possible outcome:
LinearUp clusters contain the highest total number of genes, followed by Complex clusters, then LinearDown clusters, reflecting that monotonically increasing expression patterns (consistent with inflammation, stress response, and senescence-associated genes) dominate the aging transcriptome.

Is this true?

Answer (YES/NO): NO